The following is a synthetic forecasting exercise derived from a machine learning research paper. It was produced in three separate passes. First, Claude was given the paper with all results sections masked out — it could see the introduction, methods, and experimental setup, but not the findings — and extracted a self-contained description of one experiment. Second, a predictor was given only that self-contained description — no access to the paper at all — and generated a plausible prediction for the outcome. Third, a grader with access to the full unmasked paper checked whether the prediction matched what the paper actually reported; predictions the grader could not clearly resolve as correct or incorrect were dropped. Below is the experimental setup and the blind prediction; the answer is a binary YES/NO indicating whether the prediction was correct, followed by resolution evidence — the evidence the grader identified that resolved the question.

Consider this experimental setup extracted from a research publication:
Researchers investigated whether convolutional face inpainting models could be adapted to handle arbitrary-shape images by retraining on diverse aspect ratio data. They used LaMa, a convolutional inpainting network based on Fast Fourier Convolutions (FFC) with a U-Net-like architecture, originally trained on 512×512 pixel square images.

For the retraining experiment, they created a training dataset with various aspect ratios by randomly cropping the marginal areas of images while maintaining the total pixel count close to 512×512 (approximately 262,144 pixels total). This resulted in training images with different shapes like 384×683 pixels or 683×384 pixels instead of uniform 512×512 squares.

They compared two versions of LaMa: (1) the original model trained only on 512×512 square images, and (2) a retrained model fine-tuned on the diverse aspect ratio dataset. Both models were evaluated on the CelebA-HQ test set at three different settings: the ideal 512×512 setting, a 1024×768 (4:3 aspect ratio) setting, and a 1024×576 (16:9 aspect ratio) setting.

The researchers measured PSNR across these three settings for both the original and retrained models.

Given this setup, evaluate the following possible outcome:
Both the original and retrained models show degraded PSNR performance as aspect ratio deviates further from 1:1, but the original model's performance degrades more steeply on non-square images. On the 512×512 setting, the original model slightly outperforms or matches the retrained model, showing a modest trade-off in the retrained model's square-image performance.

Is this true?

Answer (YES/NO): NO